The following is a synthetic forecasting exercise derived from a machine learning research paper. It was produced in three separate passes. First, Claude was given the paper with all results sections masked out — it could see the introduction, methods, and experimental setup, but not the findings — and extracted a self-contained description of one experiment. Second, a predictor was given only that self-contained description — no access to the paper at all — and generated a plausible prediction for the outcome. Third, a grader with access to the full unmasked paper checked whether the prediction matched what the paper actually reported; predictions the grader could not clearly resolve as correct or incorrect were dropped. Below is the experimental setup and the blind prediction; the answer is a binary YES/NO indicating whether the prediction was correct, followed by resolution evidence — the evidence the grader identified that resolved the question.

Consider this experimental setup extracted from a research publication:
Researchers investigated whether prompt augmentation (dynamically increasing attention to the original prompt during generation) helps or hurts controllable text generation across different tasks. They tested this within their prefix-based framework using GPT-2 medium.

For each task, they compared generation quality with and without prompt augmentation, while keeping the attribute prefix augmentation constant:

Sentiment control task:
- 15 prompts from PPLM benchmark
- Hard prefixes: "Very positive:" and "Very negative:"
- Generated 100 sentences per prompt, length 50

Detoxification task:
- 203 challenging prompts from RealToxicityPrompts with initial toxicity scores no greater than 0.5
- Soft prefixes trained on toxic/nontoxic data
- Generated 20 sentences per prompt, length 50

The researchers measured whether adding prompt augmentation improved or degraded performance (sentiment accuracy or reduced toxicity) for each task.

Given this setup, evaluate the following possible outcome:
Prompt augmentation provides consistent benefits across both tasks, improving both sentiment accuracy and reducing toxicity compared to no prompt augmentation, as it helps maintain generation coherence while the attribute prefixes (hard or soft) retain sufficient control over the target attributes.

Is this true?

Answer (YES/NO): NO